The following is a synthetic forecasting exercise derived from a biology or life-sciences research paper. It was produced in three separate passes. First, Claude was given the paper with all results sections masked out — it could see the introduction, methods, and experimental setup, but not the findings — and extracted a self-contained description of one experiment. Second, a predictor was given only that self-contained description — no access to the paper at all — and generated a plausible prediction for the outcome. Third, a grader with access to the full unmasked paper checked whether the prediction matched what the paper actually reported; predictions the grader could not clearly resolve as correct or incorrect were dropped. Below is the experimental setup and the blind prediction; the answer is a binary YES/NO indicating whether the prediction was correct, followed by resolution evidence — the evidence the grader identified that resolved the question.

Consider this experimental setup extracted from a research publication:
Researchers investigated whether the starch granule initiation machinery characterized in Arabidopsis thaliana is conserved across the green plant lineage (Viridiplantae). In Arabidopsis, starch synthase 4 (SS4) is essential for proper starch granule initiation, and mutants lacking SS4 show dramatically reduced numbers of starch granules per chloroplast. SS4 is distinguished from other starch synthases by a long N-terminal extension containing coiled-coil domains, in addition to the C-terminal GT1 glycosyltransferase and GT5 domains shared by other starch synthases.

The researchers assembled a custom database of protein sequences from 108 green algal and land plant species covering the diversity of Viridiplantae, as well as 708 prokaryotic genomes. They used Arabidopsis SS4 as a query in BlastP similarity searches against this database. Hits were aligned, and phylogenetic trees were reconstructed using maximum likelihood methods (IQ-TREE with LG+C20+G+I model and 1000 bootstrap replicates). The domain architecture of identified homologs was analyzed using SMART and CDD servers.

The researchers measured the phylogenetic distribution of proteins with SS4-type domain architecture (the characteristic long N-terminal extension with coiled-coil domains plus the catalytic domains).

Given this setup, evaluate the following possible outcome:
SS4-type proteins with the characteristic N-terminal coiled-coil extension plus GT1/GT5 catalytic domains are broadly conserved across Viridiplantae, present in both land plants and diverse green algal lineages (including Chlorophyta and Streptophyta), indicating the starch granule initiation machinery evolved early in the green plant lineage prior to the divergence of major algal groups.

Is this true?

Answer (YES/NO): NO